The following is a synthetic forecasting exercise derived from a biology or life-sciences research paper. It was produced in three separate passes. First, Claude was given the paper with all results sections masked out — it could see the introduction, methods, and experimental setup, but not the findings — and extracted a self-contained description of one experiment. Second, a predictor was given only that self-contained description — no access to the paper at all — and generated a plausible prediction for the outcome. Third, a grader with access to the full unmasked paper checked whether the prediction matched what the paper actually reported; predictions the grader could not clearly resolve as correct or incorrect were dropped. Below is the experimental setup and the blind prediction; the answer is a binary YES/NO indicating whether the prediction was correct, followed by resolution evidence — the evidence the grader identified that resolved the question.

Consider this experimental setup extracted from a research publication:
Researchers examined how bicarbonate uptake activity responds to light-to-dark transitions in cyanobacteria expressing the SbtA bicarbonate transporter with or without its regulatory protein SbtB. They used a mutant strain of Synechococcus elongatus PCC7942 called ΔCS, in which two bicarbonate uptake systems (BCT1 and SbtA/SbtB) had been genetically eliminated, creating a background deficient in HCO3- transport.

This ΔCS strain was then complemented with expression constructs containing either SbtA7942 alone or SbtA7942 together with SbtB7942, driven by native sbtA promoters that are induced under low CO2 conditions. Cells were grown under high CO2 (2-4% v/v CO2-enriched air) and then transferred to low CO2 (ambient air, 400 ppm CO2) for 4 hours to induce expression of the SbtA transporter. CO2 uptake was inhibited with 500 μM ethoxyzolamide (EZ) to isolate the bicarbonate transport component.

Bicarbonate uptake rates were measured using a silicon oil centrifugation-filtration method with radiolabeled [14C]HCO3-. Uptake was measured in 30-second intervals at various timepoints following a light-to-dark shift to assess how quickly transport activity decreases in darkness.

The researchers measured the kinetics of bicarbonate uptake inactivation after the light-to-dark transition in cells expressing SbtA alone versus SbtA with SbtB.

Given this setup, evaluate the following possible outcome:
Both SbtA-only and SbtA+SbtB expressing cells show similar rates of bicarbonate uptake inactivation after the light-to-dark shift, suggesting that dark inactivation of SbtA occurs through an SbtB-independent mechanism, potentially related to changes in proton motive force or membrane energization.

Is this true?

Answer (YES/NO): YES